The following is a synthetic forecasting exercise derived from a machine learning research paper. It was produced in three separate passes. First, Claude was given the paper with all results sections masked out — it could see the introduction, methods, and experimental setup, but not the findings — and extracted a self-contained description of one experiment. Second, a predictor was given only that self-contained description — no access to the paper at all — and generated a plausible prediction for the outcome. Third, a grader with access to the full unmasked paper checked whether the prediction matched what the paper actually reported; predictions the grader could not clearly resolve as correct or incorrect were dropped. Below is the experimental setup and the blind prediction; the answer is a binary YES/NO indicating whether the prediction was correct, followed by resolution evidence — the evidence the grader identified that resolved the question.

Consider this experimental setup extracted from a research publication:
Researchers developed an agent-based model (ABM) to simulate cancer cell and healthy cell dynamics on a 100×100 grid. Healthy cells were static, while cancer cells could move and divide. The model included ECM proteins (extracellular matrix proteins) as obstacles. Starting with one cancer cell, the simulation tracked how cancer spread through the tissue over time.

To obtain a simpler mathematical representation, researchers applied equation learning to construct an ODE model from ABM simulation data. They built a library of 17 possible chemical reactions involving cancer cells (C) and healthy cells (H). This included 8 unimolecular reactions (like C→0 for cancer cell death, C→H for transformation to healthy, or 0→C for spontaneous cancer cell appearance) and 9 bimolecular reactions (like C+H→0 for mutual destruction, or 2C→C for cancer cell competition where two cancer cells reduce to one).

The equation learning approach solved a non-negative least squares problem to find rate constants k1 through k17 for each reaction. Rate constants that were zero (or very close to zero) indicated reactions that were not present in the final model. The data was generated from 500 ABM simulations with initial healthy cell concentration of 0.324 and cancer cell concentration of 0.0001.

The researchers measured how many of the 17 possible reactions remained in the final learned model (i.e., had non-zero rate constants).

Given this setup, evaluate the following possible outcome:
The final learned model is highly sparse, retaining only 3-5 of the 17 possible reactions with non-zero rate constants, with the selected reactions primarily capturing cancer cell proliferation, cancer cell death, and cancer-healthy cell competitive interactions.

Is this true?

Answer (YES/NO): NO